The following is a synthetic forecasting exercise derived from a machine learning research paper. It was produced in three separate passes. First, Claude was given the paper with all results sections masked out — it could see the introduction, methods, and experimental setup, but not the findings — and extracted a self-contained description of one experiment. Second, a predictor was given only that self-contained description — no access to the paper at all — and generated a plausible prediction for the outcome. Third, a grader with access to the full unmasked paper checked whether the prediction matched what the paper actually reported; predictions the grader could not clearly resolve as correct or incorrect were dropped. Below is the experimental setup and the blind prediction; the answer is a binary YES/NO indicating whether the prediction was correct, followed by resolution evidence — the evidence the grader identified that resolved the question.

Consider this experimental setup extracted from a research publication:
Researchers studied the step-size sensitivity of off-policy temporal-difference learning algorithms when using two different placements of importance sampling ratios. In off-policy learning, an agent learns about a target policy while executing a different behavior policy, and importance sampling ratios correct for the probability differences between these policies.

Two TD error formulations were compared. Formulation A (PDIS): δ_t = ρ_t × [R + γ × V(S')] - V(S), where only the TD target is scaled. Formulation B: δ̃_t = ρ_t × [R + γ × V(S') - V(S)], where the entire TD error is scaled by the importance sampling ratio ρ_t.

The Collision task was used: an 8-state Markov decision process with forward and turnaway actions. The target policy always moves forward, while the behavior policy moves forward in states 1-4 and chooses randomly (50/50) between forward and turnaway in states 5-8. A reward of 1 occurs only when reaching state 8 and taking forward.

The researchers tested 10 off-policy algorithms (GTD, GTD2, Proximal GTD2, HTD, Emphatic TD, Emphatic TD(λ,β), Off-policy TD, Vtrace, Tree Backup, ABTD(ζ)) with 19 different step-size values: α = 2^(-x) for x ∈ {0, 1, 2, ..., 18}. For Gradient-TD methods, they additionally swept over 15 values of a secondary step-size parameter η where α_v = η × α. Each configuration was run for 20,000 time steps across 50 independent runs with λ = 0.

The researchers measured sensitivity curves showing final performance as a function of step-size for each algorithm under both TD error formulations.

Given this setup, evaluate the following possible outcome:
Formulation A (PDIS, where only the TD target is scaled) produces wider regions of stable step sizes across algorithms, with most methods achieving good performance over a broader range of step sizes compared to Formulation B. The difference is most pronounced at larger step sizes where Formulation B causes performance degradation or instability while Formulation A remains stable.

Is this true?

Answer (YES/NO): NO